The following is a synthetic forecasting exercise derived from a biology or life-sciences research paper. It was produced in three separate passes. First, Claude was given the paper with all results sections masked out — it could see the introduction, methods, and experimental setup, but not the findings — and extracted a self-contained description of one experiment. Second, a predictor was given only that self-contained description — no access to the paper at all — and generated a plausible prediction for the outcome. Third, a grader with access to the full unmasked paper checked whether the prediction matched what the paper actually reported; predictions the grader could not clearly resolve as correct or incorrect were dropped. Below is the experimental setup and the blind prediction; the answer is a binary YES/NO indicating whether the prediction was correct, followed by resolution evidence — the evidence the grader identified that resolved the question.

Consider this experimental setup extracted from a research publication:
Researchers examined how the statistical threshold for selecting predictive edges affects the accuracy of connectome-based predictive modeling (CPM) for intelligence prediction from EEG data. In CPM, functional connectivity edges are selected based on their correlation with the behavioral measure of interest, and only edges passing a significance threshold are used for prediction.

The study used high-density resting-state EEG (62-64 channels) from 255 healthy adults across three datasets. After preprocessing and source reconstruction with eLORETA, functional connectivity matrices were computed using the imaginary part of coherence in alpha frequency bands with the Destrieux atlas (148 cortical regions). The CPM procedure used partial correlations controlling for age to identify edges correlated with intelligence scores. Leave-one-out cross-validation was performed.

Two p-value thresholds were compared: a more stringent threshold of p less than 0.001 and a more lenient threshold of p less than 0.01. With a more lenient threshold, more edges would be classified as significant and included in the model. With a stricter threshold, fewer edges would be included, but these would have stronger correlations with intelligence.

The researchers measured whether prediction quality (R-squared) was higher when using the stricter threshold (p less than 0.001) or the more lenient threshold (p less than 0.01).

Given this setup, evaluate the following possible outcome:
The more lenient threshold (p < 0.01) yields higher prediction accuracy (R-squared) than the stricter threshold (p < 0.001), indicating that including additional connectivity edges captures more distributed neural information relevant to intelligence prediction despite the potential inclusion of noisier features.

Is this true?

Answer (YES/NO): NO